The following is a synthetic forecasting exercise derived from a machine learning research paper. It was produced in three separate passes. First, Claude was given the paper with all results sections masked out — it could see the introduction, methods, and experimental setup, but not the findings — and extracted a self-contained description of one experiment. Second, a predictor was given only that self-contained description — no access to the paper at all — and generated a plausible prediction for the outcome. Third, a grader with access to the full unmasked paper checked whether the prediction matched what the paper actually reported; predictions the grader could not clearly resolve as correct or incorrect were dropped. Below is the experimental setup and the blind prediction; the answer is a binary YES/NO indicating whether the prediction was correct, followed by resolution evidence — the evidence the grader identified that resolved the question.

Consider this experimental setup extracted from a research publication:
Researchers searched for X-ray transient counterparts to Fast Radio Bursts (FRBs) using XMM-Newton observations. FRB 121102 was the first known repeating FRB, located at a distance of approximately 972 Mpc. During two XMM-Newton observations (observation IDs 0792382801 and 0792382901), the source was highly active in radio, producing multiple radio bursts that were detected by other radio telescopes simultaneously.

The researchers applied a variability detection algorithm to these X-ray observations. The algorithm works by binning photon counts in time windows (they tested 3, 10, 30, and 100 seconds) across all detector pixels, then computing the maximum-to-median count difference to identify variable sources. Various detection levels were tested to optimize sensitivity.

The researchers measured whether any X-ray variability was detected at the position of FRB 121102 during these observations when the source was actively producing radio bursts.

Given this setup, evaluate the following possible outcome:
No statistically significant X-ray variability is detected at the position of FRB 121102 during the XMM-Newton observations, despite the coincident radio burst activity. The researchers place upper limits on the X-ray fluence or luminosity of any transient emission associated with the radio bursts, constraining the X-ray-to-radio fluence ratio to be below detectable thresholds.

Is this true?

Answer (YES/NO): NO